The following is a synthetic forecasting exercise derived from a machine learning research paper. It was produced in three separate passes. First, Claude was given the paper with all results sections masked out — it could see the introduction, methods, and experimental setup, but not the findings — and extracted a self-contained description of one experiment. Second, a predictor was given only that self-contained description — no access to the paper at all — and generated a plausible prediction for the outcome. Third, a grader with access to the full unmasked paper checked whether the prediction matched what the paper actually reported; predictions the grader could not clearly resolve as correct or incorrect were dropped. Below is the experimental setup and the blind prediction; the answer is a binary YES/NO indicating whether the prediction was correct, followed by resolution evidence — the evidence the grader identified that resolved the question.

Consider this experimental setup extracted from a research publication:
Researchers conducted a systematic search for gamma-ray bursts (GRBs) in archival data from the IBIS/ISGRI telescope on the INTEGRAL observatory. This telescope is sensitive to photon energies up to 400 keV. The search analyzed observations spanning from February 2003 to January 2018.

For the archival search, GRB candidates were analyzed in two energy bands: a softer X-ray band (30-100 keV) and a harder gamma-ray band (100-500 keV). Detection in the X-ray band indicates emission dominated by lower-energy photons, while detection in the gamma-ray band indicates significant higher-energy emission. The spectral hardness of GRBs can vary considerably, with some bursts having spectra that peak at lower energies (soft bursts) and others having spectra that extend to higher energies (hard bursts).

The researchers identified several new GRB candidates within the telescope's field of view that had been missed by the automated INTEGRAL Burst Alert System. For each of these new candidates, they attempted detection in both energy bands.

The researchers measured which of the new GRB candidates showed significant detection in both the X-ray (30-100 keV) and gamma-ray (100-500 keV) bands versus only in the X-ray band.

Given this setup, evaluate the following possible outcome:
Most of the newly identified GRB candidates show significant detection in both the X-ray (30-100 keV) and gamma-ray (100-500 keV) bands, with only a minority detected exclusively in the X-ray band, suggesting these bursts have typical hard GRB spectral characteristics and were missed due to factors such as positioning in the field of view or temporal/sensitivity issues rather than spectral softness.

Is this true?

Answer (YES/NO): NO